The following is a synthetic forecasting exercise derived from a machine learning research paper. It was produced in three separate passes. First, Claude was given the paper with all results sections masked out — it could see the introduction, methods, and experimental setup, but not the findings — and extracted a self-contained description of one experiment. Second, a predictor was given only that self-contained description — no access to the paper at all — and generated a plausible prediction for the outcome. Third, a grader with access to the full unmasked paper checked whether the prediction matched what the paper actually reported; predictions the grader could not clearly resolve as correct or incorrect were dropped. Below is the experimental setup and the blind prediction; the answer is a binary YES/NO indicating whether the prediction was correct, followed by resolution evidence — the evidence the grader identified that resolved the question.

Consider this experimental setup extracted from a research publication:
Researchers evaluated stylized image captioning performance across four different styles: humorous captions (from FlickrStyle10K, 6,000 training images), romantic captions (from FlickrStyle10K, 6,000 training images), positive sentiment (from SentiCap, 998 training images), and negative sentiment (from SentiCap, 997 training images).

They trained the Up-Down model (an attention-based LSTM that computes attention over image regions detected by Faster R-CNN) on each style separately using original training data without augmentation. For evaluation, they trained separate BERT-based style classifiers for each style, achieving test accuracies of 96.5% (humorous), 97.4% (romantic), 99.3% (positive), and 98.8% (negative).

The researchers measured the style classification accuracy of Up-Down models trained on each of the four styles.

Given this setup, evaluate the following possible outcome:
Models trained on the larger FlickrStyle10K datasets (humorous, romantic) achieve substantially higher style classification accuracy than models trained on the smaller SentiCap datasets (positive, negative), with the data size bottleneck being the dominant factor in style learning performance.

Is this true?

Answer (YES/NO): NO